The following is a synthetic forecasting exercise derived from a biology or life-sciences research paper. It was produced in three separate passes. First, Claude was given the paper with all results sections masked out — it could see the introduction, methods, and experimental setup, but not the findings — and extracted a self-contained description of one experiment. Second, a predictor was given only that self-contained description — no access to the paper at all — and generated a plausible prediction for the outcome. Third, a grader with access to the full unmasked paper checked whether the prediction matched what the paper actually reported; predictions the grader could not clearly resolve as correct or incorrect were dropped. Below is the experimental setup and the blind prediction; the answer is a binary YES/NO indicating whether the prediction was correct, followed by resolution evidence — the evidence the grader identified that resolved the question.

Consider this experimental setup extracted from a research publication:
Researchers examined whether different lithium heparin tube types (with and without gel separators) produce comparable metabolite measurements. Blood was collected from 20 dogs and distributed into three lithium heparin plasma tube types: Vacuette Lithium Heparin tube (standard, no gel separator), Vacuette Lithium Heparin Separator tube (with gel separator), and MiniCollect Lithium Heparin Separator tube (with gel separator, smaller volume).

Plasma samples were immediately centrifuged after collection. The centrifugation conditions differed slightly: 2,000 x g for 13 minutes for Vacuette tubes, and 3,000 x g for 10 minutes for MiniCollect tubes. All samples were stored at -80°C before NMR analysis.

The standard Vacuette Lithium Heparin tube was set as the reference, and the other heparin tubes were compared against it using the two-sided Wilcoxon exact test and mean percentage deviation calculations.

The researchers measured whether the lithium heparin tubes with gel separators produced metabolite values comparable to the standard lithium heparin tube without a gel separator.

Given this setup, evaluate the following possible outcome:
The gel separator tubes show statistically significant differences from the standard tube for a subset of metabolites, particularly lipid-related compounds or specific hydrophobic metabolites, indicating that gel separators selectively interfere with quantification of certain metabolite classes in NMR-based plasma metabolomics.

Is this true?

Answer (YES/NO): NO